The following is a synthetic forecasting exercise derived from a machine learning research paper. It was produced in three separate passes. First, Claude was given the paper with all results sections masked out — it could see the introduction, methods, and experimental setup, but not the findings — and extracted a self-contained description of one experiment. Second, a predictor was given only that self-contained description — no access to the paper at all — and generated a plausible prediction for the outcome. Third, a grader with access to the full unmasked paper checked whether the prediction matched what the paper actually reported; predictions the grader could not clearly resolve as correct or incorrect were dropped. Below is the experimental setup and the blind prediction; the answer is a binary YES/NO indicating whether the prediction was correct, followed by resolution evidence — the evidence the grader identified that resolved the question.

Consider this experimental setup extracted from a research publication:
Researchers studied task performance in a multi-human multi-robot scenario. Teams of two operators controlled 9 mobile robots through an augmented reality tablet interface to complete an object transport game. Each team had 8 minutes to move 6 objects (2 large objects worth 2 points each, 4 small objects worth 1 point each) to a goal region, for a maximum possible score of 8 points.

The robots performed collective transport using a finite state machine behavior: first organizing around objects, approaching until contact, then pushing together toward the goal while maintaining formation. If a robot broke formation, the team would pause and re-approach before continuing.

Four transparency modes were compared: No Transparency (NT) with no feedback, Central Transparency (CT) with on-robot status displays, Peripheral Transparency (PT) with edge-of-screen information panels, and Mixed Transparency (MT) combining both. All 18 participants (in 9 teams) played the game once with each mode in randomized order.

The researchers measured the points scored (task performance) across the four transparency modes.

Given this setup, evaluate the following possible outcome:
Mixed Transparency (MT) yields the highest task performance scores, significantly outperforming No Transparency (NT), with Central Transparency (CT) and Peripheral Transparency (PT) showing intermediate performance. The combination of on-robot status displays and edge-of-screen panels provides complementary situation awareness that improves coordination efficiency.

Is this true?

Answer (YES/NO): NO